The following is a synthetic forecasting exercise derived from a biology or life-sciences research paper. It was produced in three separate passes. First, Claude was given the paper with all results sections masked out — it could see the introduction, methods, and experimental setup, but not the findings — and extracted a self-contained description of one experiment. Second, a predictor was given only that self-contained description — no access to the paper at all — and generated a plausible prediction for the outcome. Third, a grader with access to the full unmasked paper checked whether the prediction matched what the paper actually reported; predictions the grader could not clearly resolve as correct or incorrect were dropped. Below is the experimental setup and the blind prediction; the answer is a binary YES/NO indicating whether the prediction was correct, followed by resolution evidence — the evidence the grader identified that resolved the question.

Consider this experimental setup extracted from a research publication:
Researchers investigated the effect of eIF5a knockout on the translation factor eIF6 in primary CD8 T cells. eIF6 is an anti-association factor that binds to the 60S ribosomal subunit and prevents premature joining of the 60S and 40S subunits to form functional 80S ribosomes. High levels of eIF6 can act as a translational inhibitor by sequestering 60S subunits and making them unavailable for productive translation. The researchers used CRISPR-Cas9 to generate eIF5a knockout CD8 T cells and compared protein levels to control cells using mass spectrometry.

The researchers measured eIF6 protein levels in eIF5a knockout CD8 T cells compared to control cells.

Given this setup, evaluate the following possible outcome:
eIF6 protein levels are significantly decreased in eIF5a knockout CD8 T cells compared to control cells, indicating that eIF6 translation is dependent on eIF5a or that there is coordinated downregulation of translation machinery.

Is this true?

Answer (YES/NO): NO